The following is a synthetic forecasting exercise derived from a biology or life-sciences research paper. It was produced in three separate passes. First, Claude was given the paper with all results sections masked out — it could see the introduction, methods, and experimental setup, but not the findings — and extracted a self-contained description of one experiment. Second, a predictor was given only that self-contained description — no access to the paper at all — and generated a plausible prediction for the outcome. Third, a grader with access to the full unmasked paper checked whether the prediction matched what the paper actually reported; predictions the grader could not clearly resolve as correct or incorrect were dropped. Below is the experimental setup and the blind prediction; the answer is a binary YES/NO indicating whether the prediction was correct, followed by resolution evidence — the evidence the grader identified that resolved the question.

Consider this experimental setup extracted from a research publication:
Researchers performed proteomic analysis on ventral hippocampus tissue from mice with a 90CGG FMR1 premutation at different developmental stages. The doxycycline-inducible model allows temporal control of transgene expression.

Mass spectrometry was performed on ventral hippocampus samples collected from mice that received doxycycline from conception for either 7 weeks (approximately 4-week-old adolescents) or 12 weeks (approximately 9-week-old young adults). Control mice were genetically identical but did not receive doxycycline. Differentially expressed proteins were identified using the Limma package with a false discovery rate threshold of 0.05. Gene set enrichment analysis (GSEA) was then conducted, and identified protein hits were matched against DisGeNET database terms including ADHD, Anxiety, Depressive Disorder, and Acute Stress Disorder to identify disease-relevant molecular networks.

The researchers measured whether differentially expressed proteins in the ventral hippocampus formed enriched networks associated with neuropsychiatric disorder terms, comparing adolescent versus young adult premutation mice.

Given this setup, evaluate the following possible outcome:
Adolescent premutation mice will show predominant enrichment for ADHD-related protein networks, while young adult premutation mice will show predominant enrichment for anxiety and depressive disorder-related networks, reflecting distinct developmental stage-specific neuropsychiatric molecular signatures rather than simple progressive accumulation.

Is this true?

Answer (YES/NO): YES